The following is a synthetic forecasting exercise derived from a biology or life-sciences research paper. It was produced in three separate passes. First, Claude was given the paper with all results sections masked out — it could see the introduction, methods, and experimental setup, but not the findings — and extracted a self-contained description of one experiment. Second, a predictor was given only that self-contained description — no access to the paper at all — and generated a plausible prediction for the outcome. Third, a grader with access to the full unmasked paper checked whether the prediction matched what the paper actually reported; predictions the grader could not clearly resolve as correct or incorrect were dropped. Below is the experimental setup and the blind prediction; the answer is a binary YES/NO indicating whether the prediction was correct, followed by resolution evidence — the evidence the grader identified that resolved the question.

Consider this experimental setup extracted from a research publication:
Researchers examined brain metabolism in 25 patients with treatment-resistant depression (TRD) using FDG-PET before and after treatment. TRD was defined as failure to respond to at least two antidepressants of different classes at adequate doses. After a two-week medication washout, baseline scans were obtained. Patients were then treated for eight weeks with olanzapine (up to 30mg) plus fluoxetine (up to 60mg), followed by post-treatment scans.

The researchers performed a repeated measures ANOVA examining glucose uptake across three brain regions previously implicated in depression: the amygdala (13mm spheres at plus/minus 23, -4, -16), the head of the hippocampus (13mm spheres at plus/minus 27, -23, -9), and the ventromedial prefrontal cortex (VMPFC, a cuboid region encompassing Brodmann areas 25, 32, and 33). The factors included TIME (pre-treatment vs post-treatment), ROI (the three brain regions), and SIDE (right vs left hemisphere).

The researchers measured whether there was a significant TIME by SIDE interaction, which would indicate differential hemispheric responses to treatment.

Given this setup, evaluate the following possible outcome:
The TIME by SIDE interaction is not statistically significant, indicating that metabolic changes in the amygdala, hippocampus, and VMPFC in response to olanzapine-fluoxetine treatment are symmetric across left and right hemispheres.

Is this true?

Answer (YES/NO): YES